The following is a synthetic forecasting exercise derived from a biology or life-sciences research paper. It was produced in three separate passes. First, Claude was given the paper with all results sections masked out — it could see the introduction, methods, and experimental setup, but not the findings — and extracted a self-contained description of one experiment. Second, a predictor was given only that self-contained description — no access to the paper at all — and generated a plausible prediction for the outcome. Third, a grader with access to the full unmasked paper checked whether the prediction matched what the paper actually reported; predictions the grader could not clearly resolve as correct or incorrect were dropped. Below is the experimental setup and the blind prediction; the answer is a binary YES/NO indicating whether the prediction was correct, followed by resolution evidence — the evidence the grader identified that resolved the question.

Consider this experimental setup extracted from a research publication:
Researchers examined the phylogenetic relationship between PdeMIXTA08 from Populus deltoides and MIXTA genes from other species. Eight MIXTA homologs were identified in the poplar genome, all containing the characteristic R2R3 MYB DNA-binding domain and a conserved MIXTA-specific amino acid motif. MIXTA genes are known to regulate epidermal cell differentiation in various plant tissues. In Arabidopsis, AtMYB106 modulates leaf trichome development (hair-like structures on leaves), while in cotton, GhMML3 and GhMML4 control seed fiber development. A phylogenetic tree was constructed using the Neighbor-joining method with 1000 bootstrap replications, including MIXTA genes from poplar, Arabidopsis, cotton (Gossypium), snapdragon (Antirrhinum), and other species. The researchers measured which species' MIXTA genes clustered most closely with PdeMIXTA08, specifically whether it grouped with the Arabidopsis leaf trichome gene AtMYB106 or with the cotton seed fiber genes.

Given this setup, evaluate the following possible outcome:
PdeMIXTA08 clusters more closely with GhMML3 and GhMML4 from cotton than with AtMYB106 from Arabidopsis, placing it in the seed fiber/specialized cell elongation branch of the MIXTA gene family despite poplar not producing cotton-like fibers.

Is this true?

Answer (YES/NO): NO